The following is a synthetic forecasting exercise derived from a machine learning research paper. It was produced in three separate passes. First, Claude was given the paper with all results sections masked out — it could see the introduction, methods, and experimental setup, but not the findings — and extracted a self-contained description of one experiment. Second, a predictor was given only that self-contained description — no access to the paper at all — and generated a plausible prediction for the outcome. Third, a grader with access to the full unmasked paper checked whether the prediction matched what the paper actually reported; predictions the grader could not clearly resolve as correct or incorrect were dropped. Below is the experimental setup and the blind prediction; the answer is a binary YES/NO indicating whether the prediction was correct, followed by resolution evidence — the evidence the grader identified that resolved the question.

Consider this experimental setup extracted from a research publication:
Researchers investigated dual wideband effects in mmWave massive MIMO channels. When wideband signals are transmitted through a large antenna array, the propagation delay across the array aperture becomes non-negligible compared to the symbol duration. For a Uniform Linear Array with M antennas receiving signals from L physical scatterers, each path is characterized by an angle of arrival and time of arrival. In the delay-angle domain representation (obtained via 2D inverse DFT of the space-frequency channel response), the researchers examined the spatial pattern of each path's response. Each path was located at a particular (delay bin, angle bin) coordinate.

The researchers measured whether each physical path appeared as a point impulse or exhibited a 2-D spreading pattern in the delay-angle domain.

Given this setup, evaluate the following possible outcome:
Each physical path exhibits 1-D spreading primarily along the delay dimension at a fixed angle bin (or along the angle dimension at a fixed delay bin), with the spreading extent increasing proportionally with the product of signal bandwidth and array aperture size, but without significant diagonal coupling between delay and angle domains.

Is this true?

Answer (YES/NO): NO